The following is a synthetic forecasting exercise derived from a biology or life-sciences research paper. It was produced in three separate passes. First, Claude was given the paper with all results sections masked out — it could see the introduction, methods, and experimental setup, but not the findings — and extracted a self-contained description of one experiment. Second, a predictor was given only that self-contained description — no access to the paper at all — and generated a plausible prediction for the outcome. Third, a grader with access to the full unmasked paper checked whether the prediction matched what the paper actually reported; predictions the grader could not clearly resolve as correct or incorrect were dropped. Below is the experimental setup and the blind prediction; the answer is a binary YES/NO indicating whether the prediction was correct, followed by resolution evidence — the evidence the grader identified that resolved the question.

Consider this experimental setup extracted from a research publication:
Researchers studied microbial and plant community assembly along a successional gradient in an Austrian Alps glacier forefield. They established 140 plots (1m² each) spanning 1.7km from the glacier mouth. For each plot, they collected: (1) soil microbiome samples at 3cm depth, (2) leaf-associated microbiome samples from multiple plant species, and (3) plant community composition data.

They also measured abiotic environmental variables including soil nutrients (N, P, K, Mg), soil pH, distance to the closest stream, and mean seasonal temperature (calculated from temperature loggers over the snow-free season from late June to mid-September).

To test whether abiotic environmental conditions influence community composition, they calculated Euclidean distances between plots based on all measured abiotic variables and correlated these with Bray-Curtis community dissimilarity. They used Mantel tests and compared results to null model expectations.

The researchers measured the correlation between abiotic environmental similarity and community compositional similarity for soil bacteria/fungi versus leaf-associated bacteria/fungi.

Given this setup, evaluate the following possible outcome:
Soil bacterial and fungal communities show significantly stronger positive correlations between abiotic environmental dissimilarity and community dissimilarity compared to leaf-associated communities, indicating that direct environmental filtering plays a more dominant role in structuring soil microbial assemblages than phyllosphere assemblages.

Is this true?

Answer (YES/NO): YES